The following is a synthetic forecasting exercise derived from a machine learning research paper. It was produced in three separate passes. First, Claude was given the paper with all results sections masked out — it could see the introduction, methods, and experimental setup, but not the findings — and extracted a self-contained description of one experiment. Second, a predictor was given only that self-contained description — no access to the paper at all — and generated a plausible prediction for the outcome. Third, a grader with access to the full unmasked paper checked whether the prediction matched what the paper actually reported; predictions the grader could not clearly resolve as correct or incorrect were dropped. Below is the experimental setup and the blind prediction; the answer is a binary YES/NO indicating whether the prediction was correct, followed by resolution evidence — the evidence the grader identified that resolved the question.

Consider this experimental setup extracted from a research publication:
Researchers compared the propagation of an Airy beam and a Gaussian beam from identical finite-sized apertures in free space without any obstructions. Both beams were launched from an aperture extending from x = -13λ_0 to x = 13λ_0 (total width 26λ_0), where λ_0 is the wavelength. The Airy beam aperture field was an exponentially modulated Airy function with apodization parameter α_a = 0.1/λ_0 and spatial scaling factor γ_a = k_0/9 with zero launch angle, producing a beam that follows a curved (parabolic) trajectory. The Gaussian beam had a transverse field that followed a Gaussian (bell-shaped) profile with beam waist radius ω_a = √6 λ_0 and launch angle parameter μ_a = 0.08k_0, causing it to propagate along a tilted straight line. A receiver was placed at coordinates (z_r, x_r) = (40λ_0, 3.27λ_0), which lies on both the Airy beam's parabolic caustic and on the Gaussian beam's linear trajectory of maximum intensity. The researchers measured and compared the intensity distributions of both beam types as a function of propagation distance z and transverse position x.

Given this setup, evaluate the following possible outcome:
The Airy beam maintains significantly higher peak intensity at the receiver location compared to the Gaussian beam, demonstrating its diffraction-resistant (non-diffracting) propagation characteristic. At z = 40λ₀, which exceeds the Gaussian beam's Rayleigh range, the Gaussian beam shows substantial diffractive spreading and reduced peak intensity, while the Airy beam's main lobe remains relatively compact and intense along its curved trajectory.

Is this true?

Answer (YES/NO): NO